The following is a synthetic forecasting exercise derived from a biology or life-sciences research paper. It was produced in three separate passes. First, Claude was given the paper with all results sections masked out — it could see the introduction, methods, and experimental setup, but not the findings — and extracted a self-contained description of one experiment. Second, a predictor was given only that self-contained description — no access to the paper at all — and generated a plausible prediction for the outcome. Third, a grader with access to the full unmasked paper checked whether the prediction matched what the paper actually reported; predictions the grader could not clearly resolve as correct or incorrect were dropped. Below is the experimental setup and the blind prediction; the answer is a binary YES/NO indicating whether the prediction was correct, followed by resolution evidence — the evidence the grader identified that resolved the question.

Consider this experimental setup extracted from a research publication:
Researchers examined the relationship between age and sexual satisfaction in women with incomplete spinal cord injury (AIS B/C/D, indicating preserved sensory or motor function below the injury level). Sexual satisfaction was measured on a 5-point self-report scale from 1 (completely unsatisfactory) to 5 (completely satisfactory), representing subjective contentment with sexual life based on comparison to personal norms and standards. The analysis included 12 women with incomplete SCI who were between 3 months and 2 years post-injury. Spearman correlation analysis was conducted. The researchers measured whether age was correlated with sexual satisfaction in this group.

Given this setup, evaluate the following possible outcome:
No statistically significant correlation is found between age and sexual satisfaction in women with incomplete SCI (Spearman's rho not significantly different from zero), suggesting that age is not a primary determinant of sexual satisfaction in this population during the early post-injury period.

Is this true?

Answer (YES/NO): NO